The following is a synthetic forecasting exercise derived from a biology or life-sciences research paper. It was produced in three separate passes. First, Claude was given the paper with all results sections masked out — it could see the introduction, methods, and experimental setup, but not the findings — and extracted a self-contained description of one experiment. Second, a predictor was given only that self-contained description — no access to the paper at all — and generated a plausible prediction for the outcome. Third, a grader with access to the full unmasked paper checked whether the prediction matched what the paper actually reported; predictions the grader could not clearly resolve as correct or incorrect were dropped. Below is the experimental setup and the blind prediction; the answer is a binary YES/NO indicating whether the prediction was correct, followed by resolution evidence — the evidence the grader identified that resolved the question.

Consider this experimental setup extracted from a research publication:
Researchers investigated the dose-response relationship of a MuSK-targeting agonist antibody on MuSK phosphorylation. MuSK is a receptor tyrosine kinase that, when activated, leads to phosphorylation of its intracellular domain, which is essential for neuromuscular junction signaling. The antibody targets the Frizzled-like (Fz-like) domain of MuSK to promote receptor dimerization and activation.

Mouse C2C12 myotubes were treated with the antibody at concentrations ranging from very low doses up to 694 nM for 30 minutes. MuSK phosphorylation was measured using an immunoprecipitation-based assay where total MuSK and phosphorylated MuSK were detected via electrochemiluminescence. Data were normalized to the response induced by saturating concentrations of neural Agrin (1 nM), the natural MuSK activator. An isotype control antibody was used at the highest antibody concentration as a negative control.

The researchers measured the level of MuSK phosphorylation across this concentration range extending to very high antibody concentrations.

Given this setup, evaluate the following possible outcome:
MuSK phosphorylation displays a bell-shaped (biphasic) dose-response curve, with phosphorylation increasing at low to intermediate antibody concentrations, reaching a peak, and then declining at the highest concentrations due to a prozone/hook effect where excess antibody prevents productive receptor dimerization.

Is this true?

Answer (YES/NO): YES